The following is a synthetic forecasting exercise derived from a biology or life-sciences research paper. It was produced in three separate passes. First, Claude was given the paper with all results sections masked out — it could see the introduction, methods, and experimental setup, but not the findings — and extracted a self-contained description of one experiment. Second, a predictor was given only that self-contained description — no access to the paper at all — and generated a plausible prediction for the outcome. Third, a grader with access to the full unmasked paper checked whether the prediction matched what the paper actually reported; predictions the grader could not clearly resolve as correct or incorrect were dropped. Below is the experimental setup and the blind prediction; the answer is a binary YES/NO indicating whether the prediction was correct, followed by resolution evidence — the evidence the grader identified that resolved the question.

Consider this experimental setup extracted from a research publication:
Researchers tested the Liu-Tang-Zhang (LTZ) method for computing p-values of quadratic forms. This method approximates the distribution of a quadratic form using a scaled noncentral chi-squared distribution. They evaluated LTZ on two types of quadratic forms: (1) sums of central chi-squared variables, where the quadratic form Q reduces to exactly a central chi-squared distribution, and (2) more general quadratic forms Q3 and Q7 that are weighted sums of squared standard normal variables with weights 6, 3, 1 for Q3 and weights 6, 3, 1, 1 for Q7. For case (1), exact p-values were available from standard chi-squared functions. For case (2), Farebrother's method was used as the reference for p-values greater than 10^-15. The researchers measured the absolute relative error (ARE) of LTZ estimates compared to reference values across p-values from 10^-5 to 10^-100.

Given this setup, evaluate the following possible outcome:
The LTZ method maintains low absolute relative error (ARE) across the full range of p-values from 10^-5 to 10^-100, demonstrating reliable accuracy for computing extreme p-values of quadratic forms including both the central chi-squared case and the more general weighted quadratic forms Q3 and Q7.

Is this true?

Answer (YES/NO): NO